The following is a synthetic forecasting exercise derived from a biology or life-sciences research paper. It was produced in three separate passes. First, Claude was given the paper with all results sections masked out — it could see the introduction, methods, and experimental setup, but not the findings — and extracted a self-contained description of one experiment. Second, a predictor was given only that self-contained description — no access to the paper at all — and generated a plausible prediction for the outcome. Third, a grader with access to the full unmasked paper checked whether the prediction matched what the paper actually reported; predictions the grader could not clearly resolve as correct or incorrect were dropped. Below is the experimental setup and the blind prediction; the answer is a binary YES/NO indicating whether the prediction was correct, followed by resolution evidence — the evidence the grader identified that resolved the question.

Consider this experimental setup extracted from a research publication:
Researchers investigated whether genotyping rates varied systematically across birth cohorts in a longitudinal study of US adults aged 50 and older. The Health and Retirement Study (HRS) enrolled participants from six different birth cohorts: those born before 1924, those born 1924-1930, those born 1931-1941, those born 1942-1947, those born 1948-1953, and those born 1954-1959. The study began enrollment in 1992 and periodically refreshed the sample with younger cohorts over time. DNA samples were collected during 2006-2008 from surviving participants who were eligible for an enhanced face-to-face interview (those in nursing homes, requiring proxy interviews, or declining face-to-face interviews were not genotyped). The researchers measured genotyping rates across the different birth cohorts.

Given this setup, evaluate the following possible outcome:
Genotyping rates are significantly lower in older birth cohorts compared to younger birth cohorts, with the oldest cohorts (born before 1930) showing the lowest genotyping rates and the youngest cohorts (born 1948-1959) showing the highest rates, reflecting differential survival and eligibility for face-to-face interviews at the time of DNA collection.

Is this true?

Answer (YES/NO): NO